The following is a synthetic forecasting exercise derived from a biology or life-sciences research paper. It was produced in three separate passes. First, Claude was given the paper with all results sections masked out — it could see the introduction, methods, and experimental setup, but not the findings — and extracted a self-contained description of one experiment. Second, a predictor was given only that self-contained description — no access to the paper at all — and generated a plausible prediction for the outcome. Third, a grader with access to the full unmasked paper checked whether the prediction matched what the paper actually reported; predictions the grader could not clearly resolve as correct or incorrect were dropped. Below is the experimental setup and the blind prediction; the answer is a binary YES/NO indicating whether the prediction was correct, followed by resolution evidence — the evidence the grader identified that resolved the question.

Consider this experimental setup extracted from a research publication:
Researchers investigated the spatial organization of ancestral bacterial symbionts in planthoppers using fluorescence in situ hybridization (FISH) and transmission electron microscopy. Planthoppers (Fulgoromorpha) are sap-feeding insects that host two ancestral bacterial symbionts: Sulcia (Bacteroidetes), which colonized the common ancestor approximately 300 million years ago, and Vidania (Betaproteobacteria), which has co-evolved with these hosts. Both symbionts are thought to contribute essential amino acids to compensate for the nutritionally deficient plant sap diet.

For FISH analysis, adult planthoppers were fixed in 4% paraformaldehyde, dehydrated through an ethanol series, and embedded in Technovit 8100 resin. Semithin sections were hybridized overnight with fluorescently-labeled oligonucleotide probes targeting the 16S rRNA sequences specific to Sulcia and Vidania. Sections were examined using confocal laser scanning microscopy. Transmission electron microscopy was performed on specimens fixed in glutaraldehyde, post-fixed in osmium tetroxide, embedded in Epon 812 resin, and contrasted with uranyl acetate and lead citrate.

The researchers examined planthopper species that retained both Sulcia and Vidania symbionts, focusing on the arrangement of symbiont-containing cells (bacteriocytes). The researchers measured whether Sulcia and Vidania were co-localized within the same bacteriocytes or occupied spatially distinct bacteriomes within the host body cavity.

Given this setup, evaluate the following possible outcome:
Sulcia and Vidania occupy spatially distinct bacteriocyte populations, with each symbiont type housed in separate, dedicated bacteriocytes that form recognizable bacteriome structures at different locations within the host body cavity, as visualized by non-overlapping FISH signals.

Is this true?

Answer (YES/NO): YES